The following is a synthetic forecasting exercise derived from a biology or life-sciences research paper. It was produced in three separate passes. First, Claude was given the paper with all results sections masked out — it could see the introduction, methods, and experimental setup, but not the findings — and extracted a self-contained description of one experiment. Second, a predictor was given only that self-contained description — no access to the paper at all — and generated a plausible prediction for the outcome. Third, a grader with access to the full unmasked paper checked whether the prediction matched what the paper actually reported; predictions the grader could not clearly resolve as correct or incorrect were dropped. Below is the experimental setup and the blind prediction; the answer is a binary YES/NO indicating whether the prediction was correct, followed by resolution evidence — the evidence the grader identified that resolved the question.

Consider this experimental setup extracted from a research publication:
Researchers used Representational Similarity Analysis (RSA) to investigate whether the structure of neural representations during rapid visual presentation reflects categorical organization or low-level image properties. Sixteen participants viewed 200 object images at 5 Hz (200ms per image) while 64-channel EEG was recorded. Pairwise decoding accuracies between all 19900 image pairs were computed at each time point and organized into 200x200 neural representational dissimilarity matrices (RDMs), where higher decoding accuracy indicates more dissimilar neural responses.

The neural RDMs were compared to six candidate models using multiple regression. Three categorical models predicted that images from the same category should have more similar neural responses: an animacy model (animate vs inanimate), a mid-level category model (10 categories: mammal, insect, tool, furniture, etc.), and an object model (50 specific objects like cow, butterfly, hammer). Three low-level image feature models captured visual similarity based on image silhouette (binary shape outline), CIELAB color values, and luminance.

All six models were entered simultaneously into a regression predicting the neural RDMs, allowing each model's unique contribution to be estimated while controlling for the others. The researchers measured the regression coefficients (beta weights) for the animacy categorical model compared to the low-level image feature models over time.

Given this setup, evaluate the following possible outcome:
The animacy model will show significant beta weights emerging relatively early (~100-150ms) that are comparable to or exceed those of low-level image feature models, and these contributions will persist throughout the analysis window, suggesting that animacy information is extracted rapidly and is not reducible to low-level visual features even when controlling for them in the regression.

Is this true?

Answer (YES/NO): NO